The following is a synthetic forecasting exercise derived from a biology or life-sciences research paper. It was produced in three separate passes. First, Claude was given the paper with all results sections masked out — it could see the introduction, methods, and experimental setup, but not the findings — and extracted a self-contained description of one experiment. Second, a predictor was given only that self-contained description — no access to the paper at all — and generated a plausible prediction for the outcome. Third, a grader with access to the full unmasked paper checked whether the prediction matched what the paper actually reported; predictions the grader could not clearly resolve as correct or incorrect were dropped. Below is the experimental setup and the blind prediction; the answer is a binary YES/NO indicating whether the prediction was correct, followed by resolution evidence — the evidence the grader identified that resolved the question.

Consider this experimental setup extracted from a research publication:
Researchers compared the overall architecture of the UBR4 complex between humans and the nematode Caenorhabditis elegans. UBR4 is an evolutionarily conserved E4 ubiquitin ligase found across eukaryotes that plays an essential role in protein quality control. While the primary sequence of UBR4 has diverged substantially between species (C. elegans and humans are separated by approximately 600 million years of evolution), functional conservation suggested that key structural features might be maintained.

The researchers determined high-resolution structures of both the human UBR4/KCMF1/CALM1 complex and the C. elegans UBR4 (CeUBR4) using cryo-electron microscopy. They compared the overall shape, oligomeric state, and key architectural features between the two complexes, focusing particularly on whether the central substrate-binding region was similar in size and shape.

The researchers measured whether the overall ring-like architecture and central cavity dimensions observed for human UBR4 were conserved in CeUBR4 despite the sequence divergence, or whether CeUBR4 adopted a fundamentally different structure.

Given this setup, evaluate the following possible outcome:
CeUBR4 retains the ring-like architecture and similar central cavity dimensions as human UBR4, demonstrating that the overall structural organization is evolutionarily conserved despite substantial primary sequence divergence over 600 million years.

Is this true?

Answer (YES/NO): YES